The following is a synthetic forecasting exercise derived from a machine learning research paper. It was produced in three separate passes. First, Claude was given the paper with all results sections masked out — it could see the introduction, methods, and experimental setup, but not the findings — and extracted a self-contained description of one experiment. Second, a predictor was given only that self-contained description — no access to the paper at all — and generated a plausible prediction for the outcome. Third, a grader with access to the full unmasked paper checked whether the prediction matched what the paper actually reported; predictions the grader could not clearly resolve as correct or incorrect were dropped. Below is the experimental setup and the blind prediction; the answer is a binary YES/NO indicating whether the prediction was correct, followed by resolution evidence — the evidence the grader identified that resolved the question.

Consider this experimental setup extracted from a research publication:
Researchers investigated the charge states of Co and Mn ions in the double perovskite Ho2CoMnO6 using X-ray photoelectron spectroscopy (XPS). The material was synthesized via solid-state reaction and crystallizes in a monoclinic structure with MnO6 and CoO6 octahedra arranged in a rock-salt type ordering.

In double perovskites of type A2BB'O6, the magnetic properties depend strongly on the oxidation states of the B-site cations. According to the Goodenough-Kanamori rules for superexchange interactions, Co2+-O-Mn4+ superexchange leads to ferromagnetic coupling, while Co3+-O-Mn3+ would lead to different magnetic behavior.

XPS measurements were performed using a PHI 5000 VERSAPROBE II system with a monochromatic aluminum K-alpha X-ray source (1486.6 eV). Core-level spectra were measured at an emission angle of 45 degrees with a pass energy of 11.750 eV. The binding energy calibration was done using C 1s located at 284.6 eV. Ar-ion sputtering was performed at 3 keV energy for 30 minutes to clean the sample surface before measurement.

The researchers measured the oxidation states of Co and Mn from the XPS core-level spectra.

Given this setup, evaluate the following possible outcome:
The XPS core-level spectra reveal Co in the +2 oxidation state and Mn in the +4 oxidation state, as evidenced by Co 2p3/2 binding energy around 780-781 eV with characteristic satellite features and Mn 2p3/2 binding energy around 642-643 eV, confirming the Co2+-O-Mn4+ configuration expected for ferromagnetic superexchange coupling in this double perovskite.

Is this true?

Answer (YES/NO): NO